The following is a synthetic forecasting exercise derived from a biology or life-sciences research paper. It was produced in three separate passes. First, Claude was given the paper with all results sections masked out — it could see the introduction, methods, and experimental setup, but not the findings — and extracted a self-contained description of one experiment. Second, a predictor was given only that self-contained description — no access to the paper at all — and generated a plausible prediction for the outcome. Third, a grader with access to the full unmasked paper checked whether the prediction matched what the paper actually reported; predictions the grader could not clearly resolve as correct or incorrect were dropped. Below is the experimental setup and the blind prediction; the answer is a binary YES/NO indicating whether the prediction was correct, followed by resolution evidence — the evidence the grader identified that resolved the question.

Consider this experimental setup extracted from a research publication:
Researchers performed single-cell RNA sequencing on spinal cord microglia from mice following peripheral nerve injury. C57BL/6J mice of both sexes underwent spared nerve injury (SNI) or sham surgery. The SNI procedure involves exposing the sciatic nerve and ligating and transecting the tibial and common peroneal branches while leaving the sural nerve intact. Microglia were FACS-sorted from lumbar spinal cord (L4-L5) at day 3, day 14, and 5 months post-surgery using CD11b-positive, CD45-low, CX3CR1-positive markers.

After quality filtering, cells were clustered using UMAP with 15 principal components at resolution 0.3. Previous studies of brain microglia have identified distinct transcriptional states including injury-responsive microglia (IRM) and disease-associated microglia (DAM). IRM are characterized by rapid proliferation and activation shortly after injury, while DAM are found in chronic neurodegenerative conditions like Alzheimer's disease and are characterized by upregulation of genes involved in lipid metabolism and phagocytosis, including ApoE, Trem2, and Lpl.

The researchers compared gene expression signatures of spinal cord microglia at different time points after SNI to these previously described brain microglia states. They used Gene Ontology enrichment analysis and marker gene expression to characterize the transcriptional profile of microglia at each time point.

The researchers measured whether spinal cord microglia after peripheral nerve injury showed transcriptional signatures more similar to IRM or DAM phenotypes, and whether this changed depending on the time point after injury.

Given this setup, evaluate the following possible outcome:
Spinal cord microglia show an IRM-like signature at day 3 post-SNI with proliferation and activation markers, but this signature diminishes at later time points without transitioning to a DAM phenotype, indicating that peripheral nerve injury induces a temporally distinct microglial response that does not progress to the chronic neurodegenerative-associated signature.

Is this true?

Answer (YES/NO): NO